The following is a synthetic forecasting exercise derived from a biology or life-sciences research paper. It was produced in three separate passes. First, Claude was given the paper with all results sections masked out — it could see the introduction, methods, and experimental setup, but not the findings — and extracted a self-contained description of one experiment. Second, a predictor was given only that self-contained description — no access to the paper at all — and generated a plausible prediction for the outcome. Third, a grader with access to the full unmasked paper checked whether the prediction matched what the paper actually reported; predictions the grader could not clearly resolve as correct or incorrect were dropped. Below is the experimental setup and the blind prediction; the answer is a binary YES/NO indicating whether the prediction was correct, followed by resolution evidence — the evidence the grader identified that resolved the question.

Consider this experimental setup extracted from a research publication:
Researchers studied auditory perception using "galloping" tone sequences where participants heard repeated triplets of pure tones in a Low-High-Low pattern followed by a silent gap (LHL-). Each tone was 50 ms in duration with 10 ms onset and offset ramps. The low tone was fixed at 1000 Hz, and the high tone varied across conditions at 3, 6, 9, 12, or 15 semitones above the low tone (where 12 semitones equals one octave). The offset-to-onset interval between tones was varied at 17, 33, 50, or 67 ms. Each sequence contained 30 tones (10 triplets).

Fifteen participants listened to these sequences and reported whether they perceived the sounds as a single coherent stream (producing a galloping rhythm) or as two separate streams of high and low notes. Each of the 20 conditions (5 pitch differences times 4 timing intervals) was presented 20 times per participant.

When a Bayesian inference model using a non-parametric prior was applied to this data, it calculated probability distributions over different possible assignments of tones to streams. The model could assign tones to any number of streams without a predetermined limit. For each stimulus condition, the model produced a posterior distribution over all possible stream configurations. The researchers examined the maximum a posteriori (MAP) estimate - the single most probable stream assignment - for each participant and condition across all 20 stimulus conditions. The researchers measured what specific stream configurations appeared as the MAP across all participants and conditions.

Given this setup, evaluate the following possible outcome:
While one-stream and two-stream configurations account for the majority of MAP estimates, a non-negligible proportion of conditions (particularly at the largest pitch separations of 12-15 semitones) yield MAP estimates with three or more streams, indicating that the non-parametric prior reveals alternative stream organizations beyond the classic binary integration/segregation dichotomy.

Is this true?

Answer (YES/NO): NO